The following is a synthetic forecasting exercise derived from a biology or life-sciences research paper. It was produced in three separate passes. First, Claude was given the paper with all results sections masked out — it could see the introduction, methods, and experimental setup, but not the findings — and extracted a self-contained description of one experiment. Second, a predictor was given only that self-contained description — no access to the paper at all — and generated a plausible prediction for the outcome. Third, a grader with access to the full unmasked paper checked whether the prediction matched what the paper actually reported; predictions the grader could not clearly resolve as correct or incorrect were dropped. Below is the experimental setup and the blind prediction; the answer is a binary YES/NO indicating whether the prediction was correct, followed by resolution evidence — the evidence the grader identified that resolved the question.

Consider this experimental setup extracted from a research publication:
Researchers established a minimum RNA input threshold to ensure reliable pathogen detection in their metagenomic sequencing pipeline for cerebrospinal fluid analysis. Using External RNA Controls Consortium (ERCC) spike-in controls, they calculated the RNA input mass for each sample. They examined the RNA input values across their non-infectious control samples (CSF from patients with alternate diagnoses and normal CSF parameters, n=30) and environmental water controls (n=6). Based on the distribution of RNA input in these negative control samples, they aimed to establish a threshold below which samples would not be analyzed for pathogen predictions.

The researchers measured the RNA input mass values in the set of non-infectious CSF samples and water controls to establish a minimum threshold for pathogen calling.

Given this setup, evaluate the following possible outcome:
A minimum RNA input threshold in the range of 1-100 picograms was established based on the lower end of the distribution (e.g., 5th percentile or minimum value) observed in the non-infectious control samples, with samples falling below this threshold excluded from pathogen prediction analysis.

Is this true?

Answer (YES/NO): NO